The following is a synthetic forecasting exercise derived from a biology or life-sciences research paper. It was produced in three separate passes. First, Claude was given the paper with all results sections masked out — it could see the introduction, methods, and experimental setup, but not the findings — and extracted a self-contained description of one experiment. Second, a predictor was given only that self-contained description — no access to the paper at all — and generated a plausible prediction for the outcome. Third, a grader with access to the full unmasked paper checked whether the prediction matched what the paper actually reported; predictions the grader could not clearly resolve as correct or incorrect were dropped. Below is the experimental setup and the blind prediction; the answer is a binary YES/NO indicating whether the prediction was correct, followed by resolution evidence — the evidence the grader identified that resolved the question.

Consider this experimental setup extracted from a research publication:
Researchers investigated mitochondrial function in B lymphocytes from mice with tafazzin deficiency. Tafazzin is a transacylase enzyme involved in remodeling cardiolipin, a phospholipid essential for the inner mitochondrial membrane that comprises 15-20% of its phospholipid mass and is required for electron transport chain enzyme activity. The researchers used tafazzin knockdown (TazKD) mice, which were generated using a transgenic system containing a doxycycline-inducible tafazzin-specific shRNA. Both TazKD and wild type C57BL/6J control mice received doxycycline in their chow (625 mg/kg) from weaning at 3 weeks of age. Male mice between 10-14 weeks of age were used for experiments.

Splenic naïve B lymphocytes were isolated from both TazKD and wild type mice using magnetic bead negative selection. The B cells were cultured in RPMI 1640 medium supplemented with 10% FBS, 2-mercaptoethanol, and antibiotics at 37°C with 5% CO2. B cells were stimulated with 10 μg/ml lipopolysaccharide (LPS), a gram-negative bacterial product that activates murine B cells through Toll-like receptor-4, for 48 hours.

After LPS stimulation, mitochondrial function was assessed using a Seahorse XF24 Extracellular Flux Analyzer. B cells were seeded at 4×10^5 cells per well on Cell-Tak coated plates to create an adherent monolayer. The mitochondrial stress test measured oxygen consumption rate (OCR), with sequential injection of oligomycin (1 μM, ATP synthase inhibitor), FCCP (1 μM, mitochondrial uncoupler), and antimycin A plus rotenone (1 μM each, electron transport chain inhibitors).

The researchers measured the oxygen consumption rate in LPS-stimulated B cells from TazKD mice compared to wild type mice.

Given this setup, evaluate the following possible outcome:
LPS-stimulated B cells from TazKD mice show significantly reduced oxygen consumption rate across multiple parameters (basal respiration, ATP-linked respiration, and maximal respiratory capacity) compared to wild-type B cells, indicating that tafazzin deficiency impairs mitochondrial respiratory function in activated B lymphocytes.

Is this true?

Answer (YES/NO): NO